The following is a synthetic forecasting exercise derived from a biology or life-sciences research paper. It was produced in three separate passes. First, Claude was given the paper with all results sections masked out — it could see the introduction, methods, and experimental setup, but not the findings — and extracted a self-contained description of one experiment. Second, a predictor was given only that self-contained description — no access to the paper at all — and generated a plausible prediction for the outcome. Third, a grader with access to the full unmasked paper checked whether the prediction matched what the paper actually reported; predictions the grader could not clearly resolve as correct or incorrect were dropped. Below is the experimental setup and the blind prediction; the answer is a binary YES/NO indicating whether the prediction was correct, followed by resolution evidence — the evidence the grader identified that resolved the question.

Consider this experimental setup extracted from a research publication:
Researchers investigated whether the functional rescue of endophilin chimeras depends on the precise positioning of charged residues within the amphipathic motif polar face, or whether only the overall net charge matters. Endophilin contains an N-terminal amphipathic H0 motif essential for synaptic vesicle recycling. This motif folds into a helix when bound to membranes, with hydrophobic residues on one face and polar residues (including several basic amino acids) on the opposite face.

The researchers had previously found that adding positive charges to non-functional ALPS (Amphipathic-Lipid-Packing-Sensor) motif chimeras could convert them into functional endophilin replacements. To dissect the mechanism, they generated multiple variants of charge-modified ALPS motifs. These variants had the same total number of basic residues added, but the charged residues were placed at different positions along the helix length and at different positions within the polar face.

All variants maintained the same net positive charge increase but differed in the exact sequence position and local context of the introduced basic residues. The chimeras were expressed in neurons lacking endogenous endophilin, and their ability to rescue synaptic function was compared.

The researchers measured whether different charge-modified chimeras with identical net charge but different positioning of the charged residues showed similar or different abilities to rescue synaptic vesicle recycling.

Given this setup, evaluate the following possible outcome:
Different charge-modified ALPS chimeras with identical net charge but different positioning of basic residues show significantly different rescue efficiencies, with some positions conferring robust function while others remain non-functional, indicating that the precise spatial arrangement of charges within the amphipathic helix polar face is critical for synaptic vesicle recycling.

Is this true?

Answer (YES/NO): NO